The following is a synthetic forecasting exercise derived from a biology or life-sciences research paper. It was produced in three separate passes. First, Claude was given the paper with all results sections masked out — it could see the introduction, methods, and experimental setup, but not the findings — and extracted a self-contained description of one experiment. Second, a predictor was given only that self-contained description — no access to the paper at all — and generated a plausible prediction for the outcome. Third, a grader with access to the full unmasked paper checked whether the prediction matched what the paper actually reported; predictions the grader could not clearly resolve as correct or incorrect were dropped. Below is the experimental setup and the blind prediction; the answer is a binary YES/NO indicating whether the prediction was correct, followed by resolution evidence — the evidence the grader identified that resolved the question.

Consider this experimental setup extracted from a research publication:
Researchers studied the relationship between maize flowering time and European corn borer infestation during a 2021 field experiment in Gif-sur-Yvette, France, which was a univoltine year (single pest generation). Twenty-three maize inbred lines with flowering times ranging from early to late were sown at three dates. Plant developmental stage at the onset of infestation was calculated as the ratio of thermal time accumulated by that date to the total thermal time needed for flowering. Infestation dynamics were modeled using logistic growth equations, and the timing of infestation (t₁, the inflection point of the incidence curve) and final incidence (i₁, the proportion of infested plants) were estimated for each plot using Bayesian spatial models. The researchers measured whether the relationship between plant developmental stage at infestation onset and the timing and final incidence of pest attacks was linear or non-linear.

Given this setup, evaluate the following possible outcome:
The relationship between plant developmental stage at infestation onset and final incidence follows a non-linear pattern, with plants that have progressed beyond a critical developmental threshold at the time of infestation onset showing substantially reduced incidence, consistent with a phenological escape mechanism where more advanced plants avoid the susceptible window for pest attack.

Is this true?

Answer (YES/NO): NO